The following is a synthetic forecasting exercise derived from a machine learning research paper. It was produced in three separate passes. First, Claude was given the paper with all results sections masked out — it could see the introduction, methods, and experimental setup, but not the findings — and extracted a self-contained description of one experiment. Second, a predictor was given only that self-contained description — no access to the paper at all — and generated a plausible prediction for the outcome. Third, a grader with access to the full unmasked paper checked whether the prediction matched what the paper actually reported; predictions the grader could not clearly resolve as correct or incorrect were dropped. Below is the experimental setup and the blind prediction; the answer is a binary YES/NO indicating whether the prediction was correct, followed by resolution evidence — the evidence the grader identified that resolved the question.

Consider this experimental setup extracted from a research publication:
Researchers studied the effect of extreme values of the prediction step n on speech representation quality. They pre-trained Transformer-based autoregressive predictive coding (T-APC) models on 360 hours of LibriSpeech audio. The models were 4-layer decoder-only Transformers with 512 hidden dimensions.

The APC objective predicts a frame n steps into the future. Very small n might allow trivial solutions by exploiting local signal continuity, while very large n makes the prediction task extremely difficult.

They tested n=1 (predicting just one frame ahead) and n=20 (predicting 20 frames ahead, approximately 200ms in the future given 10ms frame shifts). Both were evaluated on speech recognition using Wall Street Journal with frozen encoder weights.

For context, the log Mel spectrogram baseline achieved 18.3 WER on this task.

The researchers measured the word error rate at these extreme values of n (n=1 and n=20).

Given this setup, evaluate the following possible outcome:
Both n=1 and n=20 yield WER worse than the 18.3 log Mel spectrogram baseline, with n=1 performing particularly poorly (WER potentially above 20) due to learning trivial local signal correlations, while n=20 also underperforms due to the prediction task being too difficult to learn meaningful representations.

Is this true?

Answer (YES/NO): NO